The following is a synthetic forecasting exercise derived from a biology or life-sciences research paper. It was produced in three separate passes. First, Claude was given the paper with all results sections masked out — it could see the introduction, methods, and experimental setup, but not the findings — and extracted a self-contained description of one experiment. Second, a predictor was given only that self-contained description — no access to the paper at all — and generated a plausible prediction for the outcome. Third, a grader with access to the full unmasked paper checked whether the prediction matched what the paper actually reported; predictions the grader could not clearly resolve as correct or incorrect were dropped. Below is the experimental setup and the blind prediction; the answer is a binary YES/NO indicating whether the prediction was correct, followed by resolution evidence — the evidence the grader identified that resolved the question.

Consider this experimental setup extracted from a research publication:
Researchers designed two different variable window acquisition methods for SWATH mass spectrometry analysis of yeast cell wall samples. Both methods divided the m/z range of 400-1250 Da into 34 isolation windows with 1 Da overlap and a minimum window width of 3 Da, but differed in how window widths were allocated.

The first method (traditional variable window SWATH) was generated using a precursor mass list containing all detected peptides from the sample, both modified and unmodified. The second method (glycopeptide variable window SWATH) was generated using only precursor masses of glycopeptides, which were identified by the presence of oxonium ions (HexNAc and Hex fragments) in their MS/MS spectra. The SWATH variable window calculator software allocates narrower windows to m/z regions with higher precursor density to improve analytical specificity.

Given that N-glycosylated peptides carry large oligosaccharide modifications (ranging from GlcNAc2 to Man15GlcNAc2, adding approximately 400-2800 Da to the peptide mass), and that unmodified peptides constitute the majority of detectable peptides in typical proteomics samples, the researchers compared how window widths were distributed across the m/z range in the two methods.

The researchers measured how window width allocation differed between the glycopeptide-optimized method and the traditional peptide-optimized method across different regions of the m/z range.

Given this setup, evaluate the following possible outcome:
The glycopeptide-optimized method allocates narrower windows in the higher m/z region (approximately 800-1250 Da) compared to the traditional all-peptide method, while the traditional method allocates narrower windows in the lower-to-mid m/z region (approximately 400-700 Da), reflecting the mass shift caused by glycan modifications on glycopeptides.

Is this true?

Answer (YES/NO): YES